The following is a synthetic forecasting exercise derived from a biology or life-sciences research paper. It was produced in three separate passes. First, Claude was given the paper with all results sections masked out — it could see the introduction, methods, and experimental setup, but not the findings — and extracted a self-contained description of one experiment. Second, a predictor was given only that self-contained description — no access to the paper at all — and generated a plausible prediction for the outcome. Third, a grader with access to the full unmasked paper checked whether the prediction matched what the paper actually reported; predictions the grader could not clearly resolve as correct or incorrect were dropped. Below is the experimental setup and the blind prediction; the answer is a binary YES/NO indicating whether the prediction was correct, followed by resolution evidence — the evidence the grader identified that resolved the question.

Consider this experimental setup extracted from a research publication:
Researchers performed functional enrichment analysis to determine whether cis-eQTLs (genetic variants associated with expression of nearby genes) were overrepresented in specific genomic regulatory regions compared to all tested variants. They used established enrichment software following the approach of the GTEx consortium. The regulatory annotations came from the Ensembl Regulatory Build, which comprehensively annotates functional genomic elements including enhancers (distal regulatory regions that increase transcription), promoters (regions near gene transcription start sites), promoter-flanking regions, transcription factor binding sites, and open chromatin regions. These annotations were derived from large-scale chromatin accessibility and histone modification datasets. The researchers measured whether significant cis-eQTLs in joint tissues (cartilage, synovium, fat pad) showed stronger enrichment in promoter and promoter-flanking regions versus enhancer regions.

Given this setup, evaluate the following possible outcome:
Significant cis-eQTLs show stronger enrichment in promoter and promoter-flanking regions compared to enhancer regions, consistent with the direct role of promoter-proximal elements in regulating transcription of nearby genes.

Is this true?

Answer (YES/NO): NO